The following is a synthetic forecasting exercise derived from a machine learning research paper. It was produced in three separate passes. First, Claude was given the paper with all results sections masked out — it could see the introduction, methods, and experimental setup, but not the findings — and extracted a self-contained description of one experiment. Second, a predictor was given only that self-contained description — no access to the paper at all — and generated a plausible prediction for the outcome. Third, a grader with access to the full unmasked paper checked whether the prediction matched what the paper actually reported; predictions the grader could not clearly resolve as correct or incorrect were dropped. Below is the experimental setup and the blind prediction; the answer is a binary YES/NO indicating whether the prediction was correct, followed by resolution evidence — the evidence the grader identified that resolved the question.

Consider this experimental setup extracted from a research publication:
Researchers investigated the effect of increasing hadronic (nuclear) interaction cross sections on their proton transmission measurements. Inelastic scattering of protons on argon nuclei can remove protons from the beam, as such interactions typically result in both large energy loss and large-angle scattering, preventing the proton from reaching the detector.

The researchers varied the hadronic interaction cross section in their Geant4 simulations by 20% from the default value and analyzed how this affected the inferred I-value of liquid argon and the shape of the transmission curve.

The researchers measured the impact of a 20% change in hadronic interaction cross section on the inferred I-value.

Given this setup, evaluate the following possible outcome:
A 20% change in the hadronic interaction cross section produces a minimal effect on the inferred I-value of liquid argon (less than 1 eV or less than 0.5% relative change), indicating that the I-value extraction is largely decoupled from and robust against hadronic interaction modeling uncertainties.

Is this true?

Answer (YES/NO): YES